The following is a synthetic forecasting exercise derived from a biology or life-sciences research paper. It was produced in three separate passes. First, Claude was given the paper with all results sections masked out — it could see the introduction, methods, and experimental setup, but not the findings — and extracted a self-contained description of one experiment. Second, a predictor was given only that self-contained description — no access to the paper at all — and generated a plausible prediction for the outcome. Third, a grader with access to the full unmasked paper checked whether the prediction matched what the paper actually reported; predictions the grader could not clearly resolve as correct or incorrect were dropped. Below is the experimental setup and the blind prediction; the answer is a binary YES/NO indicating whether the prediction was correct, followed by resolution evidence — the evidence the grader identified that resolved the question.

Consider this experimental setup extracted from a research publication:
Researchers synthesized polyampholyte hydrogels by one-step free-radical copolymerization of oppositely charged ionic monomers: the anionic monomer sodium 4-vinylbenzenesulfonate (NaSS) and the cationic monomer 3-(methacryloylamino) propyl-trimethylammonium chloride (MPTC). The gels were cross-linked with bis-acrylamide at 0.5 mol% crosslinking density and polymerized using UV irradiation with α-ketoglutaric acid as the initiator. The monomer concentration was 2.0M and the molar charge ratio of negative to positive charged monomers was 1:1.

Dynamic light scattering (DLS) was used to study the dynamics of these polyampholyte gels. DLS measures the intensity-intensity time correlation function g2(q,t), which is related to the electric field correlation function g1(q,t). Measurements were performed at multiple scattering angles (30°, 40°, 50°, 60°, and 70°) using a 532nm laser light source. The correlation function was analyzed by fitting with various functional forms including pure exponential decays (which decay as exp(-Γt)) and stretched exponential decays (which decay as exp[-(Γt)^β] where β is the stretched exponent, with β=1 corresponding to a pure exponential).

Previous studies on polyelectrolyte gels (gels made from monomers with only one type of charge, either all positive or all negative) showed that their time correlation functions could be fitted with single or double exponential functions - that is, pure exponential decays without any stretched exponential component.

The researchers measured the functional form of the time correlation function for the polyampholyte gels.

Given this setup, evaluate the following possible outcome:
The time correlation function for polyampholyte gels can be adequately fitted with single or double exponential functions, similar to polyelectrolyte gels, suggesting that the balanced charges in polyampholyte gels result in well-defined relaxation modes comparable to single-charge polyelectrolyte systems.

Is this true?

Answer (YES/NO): NO